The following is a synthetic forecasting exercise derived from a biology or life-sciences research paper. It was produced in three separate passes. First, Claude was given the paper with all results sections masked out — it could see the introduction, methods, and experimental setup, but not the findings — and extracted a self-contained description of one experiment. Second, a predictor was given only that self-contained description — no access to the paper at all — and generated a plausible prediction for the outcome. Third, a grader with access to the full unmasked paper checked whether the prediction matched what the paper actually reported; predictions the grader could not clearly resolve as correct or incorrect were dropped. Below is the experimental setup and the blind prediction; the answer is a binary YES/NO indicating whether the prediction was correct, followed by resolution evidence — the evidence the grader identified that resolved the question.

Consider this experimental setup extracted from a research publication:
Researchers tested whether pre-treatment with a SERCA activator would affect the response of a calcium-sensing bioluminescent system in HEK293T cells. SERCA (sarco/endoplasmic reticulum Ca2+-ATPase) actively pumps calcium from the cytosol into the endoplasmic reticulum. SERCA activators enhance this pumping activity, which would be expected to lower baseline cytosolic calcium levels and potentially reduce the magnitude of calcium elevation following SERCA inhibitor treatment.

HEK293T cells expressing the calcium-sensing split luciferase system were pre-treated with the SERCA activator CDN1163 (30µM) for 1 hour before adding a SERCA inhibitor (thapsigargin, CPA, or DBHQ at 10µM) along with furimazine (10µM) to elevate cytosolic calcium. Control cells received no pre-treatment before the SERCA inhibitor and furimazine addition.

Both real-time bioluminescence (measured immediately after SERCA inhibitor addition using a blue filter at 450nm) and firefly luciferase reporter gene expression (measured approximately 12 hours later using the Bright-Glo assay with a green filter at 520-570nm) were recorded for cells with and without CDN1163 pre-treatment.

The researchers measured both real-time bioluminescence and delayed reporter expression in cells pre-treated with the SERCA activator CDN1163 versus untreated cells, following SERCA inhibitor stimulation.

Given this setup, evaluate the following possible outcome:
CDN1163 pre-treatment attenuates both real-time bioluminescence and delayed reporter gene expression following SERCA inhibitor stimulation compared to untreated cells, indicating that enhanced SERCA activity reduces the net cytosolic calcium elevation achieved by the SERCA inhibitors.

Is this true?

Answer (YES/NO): YES